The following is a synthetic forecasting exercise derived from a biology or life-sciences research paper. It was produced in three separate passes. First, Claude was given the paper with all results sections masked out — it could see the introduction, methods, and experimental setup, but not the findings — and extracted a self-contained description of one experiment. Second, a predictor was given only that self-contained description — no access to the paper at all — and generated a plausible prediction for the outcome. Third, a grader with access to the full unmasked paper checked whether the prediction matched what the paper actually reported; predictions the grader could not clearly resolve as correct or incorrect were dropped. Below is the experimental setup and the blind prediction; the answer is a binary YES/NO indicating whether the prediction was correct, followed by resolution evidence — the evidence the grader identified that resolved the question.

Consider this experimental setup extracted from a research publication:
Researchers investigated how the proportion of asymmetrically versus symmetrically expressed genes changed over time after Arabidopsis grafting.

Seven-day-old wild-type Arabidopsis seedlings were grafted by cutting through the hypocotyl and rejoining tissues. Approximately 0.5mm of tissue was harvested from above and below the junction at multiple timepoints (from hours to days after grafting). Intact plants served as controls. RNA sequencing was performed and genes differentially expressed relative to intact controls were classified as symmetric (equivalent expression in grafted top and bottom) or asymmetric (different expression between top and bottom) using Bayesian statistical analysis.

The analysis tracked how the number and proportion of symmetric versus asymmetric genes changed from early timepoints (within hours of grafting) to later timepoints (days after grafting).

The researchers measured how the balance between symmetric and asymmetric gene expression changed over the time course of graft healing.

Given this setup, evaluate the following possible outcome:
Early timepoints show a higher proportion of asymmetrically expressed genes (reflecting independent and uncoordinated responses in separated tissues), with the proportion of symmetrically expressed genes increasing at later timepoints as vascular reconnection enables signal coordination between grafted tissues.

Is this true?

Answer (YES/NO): YES